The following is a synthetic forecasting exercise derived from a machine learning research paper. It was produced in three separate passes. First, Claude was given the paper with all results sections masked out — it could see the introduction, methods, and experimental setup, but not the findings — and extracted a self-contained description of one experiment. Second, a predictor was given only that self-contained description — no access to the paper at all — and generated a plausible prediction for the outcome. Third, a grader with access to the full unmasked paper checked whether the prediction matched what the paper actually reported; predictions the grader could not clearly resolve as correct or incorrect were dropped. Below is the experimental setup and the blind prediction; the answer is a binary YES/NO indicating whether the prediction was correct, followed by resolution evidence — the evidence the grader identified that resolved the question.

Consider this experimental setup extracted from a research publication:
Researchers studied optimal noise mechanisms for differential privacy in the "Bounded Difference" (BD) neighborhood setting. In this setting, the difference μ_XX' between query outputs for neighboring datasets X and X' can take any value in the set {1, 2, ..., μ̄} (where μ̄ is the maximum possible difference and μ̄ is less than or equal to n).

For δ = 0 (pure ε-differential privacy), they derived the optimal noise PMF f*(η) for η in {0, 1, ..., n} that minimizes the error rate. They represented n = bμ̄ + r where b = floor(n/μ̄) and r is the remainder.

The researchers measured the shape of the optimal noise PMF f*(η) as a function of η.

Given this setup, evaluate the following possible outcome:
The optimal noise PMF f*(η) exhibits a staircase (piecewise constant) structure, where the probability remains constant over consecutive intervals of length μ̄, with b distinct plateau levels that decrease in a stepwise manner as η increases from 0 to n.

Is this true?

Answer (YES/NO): NO